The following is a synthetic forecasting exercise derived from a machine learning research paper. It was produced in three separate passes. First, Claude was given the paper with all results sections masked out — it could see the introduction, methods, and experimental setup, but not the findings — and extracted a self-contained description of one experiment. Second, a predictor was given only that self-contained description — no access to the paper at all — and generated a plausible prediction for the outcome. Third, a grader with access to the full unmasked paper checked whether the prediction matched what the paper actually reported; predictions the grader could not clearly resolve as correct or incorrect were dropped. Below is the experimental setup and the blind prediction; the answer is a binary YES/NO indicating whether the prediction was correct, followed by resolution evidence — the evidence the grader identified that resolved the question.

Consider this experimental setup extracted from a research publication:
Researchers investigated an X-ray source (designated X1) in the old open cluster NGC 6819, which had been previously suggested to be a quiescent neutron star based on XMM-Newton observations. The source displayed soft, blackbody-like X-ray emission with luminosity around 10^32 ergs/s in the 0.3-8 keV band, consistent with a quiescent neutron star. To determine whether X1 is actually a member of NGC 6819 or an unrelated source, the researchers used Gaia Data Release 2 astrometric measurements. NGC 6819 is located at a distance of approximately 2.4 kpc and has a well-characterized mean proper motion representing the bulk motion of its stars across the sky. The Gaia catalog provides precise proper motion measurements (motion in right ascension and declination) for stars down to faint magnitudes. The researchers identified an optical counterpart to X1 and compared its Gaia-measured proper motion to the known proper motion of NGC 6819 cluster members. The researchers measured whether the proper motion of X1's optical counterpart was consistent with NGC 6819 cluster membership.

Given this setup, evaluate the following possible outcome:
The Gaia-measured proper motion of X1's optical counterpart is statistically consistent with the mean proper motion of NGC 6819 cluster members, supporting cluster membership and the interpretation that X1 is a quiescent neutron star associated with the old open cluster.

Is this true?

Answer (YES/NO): NO